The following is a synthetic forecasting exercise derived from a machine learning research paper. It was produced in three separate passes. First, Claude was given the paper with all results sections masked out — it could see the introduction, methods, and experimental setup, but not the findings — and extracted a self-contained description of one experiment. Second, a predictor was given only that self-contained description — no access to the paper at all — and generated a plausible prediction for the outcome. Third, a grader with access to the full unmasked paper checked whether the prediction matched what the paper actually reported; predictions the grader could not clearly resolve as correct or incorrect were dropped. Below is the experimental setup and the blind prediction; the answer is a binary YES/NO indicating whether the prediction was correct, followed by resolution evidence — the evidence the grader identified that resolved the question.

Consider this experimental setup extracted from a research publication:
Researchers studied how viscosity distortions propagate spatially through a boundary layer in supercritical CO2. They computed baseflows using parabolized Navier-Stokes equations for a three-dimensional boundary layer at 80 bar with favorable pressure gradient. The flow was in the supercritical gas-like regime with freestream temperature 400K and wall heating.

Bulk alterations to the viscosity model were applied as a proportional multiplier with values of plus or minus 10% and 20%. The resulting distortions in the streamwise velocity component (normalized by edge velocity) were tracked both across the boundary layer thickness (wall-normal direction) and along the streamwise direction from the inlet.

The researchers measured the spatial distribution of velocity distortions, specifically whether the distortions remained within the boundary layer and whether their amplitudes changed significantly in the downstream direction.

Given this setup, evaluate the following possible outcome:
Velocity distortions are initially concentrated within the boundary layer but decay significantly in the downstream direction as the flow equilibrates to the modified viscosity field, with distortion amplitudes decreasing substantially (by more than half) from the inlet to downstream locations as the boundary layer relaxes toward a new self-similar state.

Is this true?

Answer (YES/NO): NO